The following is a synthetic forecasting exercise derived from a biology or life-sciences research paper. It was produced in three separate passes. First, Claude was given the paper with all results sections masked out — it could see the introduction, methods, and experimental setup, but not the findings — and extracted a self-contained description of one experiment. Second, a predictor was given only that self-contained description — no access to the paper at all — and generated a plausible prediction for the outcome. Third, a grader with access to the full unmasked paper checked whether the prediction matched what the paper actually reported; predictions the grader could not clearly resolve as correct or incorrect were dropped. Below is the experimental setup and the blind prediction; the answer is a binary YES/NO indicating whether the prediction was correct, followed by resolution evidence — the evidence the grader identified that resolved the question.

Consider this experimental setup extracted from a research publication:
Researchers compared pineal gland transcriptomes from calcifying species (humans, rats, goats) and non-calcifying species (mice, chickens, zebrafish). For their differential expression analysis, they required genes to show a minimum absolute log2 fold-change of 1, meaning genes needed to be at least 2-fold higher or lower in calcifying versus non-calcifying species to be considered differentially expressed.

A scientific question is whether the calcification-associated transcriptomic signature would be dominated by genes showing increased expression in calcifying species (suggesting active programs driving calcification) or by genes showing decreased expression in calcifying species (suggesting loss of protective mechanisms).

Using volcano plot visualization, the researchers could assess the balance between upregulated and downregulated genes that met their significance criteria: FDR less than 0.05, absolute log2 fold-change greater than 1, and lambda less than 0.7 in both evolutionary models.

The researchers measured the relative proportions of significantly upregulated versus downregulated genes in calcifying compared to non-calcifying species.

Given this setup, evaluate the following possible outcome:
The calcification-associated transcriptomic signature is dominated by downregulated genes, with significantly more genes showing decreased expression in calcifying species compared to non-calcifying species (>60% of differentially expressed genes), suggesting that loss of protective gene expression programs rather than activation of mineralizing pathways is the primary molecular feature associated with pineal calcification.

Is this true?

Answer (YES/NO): NO